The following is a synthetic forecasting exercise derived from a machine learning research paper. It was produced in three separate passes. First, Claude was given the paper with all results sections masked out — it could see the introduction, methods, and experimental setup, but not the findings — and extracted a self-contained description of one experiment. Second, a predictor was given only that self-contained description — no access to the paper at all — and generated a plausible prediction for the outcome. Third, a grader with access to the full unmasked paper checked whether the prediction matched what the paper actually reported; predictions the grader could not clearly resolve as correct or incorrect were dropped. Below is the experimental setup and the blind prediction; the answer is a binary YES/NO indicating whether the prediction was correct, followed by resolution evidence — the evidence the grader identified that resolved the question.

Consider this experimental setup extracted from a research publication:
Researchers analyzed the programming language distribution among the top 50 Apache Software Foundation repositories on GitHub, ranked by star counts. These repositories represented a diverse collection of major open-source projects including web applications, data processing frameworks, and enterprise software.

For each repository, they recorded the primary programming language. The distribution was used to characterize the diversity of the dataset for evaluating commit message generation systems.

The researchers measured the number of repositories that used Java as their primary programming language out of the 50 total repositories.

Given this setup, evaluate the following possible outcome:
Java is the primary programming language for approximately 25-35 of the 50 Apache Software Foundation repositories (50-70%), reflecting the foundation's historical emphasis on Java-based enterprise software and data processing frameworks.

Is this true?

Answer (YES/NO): YES